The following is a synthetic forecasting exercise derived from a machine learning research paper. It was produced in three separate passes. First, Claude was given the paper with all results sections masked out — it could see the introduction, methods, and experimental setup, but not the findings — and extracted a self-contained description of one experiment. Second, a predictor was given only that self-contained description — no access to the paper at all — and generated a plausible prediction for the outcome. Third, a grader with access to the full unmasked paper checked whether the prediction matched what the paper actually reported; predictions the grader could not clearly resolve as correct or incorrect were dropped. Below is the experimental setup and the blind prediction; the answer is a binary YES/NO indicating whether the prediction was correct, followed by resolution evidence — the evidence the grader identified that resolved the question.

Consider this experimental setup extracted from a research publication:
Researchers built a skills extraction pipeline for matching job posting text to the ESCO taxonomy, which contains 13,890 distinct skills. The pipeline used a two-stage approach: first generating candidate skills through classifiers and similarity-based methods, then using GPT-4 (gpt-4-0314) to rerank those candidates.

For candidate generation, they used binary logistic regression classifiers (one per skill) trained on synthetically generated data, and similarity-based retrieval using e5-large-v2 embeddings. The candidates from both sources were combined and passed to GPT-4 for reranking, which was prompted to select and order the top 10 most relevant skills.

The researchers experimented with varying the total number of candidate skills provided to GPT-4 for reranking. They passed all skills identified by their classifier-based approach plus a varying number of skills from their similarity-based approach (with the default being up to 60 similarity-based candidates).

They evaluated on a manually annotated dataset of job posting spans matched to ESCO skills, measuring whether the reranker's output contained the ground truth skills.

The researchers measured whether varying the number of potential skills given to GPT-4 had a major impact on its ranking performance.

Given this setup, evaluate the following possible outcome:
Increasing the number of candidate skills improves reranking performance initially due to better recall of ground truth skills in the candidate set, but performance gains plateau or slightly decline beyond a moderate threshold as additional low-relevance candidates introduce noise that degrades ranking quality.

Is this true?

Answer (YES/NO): NO